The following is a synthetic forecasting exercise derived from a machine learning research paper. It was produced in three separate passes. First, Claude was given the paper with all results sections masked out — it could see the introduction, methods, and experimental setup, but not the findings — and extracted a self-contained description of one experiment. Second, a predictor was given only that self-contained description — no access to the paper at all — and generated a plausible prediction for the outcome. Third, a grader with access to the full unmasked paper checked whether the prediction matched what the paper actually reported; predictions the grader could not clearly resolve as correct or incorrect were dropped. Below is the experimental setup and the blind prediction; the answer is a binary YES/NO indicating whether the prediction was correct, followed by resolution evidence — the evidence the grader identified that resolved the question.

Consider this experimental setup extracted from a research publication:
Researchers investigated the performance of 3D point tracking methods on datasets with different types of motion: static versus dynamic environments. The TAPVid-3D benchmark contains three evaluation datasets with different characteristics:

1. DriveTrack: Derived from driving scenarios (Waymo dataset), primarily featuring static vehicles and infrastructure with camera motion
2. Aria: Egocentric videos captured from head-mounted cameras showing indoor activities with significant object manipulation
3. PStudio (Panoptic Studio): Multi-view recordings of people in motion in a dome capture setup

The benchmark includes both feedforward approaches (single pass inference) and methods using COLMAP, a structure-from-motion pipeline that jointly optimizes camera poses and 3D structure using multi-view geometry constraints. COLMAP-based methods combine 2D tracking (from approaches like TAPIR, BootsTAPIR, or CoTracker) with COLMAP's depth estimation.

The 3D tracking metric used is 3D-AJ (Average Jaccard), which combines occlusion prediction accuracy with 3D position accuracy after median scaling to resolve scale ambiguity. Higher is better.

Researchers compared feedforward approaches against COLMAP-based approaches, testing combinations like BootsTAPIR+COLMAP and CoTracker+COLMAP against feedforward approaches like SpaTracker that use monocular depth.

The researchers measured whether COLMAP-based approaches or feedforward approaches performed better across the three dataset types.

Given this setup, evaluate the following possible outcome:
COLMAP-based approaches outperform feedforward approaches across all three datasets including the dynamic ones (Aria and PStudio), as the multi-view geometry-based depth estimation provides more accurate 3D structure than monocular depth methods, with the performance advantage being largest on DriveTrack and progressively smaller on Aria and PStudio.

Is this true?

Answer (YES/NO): NO